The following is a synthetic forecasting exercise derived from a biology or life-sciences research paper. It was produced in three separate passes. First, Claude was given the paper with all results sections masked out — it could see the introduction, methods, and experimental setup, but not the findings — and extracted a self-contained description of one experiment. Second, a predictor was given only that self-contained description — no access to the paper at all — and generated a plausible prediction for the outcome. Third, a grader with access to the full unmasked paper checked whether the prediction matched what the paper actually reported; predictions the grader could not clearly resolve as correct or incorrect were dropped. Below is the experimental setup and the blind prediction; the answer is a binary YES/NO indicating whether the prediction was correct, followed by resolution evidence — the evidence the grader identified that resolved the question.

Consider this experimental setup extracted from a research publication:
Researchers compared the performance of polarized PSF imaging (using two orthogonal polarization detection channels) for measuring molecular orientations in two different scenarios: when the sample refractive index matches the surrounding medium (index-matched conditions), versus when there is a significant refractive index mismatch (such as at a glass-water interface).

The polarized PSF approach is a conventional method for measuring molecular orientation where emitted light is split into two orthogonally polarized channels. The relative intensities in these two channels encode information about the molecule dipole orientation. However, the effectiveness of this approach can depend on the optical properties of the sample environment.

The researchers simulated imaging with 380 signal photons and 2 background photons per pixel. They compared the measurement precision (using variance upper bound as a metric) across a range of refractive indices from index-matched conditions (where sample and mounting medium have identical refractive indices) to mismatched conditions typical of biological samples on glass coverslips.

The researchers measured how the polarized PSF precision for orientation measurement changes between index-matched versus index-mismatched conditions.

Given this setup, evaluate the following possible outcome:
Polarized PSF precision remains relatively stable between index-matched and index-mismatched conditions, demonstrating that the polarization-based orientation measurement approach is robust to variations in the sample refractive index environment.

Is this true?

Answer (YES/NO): NO